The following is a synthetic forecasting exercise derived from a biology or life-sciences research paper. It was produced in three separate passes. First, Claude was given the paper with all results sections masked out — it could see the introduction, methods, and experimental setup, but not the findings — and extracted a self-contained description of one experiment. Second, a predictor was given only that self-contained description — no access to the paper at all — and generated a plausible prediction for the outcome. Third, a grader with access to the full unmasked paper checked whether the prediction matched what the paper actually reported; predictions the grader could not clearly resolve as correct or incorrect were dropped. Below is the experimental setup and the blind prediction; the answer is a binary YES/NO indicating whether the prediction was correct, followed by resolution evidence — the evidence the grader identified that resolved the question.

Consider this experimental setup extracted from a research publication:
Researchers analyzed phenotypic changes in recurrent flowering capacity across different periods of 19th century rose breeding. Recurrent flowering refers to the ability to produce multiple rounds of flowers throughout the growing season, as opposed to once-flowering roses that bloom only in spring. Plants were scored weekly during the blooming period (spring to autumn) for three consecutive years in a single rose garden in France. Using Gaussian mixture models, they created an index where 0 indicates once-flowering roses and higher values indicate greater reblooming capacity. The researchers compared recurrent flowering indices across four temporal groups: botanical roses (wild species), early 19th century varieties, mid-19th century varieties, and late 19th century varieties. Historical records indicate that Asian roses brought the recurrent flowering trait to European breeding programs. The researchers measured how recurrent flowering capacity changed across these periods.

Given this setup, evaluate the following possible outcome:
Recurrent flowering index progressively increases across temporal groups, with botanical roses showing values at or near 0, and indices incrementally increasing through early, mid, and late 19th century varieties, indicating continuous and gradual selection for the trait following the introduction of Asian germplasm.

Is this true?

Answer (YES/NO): YES